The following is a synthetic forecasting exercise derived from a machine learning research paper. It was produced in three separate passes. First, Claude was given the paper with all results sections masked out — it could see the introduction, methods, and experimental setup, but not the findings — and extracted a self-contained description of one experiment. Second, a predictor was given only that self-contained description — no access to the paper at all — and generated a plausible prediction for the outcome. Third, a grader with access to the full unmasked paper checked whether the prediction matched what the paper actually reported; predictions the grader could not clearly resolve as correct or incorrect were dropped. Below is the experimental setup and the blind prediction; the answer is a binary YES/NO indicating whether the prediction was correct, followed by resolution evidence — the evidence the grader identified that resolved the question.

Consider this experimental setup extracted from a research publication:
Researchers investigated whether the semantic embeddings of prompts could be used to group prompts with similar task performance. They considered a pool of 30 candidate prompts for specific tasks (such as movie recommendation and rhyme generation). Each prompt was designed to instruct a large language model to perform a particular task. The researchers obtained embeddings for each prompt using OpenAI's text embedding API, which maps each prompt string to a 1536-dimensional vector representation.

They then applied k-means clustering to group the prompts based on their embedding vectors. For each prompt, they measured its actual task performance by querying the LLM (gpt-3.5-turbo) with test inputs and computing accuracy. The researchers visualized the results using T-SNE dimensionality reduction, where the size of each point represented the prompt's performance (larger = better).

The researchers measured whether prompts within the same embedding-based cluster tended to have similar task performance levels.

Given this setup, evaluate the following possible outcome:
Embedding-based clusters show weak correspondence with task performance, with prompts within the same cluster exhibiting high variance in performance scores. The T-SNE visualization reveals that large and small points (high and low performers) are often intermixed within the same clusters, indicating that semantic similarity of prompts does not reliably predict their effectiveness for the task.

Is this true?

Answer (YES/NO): NO